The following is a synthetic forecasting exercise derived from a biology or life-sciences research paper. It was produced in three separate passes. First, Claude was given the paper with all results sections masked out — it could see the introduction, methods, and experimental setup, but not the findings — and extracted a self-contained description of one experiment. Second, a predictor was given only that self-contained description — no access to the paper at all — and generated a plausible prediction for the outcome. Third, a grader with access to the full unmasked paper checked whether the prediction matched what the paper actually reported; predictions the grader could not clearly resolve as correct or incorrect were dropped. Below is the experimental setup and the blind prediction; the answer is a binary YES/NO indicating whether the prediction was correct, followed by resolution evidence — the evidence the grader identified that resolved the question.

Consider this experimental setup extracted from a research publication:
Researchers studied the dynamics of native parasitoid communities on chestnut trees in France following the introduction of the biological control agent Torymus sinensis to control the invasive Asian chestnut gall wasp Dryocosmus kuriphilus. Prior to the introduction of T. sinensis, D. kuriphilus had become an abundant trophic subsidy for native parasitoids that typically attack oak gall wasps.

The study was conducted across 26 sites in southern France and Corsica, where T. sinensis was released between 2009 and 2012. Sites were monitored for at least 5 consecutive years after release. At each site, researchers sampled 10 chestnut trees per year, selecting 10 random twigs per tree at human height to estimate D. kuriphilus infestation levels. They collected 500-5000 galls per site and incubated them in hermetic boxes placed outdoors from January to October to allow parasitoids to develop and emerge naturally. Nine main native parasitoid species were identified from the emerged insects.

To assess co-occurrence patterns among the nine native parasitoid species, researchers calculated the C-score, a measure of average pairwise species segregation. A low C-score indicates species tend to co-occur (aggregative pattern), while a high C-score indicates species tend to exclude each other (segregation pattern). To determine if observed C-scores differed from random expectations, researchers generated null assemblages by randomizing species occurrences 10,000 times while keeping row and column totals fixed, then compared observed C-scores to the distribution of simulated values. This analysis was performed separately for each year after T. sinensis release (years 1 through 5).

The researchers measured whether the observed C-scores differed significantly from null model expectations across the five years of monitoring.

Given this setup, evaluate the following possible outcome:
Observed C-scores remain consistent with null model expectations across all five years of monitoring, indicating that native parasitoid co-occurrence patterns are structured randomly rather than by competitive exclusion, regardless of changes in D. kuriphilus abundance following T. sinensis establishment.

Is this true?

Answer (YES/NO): NO